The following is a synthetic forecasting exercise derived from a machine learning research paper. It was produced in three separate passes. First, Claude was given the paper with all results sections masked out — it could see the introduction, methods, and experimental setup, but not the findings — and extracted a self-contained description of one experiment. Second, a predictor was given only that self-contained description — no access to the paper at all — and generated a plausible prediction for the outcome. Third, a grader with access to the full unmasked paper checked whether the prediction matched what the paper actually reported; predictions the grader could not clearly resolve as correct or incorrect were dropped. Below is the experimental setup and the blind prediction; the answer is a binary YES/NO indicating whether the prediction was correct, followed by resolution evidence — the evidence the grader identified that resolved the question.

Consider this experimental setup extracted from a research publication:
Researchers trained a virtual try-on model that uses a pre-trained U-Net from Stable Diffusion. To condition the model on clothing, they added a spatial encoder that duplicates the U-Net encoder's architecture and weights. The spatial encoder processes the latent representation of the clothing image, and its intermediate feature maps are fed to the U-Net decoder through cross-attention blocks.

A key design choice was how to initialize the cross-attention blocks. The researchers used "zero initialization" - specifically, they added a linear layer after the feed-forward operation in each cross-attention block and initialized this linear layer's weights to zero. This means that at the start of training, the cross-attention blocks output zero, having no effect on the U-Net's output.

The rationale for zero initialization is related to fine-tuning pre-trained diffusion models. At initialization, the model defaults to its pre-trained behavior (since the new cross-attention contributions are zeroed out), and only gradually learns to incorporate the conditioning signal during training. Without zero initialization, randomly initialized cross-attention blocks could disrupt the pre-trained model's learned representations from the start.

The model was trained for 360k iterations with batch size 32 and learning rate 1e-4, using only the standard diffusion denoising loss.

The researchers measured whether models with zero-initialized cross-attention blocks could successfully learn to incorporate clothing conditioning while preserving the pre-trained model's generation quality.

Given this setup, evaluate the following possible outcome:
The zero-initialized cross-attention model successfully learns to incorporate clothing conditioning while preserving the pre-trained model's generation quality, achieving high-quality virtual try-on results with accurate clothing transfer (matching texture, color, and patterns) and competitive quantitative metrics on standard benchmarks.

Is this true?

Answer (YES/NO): YES